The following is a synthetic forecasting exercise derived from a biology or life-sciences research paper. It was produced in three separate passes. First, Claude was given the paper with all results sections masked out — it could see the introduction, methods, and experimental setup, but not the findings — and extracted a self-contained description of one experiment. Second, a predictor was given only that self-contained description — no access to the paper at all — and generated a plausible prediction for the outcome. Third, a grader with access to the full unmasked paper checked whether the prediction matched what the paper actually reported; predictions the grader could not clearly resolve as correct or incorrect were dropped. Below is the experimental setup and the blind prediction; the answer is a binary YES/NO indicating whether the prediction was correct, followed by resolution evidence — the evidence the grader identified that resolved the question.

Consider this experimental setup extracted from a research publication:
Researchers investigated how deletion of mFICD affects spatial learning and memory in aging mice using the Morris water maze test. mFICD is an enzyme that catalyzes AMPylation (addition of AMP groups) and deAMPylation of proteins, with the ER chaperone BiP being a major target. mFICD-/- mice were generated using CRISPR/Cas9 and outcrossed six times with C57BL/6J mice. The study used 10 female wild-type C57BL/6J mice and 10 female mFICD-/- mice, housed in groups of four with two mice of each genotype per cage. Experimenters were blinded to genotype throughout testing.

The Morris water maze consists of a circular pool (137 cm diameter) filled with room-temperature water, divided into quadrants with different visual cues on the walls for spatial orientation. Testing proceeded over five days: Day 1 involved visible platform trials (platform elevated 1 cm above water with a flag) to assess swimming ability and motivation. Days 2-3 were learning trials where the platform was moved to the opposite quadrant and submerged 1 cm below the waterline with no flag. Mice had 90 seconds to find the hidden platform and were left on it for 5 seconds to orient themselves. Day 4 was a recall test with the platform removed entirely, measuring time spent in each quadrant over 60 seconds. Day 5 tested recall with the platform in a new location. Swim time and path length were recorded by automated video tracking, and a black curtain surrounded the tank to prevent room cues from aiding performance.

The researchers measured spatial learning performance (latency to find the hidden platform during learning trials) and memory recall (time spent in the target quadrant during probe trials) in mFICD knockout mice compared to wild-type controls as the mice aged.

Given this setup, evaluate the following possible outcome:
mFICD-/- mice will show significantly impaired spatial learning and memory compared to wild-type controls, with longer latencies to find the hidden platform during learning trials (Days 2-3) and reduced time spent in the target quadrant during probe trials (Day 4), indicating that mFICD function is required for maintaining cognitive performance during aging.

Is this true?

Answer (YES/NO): NO